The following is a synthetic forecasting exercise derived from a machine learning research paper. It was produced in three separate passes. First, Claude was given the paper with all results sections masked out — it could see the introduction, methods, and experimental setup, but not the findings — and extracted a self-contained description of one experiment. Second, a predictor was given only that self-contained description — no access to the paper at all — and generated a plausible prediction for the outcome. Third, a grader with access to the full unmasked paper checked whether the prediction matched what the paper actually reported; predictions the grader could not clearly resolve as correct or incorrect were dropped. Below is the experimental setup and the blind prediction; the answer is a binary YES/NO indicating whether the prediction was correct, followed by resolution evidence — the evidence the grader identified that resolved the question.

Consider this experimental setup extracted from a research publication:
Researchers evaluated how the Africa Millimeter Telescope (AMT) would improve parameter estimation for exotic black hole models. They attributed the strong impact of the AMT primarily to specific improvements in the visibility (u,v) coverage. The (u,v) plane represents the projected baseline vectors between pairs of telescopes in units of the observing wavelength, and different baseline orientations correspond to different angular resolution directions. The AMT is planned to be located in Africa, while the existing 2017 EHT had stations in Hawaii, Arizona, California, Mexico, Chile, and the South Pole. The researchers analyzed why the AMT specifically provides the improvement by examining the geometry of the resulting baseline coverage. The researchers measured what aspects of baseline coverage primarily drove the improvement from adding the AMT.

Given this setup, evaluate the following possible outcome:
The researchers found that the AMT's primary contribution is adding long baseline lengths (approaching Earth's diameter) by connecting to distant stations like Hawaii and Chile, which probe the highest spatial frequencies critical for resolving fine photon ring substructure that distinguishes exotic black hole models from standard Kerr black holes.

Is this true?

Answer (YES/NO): NO